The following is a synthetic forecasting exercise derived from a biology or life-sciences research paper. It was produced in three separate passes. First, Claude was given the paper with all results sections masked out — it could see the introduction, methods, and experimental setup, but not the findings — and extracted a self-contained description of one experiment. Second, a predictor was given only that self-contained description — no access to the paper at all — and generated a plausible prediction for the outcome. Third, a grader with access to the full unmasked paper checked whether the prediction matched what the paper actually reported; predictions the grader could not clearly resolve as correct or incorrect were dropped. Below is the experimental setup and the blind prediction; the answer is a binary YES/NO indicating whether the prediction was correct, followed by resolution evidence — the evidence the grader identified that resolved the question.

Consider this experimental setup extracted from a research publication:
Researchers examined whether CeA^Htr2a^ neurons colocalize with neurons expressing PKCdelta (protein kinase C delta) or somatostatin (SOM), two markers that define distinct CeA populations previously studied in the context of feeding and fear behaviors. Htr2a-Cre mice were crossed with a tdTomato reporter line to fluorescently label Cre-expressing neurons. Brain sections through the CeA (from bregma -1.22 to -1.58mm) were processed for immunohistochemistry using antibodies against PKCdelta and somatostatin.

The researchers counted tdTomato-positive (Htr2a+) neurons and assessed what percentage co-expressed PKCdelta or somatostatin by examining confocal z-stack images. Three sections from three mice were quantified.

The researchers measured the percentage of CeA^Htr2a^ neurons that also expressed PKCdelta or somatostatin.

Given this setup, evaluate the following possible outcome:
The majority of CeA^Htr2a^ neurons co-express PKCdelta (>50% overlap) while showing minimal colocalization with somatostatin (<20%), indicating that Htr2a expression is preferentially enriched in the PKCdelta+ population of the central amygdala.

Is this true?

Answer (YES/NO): NO